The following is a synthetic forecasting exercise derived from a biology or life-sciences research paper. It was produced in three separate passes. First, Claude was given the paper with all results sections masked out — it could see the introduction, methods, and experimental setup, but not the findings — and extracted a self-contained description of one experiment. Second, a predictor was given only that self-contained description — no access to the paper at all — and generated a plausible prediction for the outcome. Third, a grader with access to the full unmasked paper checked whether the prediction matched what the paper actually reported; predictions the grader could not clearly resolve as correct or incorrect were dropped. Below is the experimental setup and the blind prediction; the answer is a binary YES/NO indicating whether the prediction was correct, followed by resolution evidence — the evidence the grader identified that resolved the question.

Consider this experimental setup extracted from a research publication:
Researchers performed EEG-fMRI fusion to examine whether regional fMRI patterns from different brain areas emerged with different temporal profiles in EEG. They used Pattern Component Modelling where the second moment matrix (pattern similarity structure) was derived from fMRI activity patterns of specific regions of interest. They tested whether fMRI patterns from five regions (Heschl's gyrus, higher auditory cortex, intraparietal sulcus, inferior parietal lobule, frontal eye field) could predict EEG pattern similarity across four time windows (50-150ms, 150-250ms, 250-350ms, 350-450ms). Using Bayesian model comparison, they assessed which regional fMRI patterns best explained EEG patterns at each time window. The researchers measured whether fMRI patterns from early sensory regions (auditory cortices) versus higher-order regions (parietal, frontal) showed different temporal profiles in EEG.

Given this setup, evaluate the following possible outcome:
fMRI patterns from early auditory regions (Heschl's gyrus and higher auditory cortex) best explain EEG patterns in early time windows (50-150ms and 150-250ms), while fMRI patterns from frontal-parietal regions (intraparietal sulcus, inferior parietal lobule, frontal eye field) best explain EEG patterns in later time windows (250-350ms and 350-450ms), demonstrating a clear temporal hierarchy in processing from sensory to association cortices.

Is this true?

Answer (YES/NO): NO